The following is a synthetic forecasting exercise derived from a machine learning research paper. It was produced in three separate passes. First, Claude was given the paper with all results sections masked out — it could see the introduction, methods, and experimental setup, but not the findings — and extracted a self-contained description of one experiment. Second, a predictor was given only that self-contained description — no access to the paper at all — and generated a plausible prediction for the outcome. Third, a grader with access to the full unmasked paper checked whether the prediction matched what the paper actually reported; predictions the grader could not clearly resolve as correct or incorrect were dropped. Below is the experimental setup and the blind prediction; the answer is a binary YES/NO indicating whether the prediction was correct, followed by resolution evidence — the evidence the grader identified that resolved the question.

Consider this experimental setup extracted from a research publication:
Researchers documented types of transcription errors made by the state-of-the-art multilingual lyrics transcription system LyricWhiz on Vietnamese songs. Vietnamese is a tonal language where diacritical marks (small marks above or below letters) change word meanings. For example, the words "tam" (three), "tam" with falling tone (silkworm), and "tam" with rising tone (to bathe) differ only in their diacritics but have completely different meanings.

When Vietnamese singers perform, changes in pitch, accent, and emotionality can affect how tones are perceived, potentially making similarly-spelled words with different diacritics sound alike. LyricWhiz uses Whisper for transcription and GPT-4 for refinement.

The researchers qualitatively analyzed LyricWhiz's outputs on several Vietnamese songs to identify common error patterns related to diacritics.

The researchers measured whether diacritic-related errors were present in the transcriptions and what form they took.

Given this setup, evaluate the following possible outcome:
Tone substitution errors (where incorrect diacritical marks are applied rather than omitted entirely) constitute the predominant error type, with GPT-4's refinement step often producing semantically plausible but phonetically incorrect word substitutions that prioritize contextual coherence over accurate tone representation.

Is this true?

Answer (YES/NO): NO